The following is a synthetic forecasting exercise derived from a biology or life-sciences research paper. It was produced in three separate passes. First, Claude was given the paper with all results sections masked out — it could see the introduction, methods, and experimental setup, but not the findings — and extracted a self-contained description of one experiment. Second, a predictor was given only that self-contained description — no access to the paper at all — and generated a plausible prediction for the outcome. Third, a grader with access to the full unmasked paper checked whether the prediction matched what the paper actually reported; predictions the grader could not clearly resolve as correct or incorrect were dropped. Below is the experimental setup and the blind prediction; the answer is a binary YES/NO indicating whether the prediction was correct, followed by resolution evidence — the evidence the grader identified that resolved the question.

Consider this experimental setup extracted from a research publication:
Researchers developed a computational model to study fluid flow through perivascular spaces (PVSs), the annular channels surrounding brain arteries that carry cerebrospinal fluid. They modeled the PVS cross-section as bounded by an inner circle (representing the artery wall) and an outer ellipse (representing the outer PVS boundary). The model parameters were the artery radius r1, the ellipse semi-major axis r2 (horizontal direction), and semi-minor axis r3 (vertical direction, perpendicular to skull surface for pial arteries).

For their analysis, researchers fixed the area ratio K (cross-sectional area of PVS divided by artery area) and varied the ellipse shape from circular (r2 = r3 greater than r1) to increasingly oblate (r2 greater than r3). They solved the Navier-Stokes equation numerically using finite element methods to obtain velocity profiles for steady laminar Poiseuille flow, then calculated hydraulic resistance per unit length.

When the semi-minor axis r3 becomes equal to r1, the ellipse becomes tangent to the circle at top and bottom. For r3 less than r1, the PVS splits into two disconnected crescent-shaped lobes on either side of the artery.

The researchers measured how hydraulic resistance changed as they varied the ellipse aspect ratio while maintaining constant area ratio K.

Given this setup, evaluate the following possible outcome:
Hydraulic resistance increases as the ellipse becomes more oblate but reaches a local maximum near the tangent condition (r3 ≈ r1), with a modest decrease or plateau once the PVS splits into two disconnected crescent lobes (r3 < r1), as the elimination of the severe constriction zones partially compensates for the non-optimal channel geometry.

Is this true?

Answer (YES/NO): NO